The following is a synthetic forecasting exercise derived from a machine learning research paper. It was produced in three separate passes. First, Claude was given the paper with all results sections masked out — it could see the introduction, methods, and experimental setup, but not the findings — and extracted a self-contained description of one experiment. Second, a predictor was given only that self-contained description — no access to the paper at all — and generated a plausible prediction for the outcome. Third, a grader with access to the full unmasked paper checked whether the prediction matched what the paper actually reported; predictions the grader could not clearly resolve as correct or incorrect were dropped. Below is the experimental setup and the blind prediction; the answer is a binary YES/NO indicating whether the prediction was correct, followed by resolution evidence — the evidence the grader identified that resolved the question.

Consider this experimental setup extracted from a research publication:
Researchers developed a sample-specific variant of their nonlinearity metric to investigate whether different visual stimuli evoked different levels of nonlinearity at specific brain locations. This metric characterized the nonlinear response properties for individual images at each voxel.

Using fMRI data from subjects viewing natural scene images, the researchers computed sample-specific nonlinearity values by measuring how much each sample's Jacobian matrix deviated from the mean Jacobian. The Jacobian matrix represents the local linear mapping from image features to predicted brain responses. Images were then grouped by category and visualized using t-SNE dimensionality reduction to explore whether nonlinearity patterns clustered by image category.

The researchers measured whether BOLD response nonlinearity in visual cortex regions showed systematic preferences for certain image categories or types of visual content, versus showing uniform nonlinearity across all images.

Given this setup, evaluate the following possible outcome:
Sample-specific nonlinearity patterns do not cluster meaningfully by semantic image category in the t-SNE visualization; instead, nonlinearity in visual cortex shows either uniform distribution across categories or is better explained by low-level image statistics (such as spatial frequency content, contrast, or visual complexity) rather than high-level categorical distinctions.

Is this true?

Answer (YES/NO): NO